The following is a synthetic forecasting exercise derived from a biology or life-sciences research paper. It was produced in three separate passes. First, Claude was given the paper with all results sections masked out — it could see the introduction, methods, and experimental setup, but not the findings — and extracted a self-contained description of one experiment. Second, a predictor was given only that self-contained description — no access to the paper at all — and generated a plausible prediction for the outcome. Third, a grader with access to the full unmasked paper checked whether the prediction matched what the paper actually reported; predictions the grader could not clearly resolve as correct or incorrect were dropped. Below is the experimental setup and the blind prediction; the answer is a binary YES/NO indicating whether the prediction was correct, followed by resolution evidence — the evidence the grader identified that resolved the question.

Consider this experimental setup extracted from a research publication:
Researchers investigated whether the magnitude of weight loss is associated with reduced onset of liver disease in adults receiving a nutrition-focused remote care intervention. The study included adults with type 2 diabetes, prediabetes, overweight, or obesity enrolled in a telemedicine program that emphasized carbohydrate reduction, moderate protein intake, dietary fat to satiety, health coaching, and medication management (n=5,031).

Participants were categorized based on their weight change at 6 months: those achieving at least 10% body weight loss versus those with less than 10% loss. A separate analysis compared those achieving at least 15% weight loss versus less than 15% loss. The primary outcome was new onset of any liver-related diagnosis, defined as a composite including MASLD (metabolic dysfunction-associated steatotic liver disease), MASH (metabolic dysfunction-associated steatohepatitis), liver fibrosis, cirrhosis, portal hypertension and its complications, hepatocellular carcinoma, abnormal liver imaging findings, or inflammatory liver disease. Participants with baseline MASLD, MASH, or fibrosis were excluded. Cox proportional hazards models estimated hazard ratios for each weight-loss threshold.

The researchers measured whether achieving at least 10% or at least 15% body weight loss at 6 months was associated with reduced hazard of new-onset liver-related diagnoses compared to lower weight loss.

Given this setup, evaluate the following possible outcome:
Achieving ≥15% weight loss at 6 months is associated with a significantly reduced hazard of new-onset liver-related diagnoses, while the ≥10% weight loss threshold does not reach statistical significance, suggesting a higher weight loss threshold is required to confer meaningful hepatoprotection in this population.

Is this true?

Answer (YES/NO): YES